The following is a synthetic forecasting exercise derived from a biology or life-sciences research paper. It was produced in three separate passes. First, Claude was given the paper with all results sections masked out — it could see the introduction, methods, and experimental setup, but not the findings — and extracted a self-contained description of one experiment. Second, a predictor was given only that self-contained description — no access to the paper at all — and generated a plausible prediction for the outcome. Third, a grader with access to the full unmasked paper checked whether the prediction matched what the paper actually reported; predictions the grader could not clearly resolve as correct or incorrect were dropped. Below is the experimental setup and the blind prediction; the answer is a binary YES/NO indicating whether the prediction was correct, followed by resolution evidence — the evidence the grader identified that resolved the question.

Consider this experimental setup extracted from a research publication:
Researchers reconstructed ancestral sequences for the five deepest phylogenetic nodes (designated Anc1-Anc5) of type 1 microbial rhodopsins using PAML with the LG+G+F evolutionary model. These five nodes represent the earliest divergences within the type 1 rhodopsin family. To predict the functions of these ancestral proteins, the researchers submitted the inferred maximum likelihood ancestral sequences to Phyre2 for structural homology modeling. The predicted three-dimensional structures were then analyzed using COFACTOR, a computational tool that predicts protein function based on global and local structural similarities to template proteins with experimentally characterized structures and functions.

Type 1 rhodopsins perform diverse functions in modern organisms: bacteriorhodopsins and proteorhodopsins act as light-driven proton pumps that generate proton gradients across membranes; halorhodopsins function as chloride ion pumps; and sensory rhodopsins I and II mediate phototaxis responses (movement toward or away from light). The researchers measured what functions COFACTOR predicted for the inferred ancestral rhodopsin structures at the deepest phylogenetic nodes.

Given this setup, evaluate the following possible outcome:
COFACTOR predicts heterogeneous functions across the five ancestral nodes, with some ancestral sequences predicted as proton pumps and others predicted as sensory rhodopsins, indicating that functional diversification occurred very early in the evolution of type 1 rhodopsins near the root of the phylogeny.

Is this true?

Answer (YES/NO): NO